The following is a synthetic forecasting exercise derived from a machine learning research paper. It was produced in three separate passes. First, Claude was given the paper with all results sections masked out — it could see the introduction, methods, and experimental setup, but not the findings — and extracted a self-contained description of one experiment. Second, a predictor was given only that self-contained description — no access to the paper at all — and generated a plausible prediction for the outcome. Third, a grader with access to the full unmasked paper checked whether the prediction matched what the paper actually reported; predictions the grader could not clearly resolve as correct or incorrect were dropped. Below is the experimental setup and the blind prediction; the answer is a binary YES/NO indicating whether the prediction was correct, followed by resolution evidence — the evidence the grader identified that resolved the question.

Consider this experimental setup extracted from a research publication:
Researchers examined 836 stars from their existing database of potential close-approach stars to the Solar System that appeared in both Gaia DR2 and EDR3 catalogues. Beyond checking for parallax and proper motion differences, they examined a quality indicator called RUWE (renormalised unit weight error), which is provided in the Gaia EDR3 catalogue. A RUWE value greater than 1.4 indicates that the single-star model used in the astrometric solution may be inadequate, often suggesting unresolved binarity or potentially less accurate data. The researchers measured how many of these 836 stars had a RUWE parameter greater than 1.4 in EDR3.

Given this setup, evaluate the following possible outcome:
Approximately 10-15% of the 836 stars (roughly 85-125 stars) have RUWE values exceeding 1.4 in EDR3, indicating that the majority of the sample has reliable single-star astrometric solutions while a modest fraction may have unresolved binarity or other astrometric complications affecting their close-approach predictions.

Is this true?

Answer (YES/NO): NO